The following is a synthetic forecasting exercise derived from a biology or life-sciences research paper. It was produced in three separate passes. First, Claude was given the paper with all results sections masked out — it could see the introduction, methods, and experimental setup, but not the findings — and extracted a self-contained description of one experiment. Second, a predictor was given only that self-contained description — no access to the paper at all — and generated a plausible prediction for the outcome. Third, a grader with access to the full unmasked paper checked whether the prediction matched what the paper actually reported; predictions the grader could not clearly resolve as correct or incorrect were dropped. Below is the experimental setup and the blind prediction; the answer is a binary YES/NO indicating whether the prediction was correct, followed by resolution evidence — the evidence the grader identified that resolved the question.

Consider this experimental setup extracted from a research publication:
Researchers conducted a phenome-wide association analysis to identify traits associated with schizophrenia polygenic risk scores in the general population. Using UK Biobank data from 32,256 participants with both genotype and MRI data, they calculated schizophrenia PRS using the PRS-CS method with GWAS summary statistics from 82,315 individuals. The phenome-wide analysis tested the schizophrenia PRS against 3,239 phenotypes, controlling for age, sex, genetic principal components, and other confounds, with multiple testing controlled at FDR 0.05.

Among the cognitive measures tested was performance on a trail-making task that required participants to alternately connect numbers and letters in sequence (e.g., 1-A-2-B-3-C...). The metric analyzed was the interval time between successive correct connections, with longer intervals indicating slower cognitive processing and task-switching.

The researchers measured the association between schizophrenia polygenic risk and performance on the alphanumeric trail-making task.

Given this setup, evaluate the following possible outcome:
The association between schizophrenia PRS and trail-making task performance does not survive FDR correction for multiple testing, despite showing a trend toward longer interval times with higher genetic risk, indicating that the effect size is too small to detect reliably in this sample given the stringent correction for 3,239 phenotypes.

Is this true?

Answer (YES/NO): NO